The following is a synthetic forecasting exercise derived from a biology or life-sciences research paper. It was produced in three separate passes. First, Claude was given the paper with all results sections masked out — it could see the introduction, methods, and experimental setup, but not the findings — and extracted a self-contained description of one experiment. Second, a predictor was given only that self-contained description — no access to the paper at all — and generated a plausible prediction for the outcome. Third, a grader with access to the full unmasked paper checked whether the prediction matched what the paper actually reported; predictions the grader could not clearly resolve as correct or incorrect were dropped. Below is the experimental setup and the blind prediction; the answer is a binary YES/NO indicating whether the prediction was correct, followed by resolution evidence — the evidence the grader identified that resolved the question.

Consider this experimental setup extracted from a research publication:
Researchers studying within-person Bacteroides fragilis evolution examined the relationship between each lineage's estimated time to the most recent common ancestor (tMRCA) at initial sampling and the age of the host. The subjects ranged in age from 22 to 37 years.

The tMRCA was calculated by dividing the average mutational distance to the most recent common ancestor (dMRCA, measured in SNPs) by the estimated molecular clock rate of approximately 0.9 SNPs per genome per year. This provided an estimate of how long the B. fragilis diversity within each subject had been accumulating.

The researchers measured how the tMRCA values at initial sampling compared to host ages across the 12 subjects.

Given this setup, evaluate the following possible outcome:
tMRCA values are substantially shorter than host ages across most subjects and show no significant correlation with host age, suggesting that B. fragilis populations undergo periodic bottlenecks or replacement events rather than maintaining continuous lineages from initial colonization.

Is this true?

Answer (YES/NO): YES